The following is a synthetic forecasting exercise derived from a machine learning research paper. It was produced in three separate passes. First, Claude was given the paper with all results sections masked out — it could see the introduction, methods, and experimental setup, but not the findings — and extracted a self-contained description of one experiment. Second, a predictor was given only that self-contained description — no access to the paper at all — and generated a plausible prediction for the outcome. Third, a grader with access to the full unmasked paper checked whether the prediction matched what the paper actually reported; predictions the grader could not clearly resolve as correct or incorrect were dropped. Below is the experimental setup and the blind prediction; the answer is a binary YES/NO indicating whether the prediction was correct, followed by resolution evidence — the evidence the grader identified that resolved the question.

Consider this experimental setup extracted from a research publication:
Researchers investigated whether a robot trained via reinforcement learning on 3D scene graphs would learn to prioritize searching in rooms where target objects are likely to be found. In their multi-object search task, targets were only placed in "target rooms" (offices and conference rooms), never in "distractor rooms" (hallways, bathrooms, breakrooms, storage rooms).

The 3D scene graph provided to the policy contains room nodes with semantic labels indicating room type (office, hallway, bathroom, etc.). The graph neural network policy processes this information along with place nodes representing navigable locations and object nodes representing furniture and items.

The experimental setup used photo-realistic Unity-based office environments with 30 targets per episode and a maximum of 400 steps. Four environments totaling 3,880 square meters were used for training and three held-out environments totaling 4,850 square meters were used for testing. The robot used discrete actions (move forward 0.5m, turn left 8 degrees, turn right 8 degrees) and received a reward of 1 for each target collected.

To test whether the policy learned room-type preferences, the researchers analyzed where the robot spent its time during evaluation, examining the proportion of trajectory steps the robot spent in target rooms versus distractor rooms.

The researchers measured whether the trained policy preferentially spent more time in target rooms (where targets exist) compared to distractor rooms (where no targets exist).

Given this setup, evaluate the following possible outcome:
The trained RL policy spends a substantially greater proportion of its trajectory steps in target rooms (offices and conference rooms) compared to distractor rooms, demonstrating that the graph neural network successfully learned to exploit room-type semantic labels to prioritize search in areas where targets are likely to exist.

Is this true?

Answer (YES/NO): YES